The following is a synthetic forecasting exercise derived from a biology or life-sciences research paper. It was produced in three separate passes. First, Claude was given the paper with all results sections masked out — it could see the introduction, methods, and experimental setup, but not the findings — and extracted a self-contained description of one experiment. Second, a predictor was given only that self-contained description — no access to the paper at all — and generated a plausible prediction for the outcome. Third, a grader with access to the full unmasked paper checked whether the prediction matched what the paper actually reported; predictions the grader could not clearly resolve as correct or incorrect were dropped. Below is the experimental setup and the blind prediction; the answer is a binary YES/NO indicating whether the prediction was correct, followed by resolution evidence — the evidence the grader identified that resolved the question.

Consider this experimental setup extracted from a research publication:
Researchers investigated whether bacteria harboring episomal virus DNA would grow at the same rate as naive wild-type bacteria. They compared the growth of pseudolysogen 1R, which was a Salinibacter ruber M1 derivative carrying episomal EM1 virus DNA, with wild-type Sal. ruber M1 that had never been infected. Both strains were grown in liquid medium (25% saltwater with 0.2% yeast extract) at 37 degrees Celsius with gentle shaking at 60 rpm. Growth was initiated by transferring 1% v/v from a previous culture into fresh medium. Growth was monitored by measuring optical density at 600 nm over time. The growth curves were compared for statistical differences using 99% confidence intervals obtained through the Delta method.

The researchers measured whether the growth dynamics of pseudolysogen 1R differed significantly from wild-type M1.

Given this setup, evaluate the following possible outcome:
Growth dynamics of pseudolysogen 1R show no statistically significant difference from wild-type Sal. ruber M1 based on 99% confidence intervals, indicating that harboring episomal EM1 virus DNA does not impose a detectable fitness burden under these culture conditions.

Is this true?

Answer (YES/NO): YES